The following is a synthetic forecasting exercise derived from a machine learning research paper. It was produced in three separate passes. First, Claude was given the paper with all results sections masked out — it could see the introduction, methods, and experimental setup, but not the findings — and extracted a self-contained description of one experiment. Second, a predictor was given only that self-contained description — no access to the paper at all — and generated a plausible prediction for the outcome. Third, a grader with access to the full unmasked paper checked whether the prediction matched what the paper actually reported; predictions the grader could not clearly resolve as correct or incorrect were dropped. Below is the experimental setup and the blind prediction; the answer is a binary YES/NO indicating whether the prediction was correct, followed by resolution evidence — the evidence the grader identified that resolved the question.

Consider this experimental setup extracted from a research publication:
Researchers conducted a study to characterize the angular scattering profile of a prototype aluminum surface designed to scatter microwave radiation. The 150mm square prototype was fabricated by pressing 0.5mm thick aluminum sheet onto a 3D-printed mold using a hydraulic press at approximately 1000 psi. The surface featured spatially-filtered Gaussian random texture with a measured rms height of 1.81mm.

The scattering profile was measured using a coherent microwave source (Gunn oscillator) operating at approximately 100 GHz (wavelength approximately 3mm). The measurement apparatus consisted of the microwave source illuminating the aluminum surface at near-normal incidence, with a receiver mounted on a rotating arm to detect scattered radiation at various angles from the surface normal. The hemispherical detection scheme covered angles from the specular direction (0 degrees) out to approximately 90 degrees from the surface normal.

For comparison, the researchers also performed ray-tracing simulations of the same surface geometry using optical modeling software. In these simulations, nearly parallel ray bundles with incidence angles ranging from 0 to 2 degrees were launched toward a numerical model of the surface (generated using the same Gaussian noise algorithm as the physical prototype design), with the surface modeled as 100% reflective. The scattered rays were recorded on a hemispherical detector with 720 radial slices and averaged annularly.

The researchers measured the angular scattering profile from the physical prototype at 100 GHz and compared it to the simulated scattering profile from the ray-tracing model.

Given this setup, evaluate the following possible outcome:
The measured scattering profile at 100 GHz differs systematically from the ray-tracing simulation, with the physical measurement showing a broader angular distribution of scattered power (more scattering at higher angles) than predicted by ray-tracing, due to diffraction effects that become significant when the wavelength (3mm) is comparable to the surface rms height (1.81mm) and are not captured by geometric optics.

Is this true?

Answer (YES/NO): NO